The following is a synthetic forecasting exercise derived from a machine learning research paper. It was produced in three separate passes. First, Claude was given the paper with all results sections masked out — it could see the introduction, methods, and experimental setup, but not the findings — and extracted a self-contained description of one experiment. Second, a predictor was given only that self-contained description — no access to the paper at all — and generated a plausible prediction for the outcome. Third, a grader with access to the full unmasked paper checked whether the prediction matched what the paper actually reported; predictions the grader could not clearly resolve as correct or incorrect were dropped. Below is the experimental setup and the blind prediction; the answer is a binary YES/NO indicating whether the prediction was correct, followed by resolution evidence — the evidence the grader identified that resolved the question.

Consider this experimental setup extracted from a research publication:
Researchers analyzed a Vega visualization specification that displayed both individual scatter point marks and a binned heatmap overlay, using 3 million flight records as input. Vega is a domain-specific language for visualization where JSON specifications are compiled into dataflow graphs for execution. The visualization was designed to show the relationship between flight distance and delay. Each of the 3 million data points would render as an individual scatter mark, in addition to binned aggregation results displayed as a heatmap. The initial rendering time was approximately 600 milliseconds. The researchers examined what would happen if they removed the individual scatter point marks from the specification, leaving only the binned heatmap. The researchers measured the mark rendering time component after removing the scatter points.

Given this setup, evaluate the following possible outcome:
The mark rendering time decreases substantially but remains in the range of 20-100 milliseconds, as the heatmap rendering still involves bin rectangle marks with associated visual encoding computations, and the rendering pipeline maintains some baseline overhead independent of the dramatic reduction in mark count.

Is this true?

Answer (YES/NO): NO